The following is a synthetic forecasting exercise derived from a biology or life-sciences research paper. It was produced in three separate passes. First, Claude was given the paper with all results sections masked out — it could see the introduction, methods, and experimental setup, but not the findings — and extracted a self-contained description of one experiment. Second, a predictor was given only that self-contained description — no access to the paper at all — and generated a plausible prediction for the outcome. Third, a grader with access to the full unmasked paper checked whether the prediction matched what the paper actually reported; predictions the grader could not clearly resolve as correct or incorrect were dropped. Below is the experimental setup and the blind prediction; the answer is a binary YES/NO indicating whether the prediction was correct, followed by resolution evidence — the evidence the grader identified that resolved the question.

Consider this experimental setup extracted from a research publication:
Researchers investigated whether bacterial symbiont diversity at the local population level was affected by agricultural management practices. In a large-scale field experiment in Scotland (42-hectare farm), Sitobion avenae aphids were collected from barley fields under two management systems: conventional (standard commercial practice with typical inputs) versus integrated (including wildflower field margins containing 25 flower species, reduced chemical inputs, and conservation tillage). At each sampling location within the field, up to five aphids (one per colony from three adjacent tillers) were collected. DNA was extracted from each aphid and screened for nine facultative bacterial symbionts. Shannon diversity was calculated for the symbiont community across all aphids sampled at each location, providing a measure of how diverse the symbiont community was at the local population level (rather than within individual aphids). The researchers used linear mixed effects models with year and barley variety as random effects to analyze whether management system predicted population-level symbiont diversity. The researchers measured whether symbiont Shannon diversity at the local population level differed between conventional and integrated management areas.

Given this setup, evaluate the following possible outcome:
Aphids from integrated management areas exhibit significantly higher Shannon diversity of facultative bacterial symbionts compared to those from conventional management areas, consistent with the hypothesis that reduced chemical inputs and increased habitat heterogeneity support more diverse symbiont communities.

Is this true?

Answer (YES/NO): NO